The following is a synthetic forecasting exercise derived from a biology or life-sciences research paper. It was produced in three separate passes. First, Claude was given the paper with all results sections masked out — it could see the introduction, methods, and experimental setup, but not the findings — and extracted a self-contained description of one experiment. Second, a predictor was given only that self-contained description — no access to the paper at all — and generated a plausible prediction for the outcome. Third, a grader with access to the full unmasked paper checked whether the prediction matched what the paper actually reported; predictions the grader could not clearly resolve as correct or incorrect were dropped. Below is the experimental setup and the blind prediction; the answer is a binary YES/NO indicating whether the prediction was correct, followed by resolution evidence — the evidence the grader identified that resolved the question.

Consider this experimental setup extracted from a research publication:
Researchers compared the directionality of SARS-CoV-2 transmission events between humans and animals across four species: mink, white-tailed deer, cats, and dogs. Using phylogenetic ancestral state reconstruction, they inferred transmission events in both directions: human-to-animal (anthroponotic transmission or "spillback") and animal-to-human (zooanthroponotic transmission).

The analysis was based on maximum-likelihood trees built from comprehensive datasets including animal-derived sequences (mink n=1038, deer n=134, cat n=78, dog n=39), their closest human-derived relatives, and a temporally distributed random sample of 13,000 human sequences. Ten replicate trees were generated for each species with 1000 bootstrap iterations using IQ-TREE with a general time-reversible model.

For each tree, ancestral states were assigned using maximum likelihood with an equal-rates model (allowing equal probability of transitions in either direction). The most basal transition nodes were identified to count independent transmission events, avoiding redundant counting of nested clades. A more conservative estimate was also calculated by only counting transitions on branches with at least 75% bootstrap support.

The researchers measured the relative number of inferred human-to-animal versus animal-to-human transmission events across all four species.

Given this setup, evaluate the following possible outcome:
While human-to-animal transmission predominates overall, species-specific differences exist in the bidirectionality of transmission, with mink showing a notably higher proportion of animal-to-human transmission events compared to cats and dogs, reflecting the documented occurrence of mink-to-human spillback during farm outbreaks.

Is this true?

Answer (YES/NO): YES